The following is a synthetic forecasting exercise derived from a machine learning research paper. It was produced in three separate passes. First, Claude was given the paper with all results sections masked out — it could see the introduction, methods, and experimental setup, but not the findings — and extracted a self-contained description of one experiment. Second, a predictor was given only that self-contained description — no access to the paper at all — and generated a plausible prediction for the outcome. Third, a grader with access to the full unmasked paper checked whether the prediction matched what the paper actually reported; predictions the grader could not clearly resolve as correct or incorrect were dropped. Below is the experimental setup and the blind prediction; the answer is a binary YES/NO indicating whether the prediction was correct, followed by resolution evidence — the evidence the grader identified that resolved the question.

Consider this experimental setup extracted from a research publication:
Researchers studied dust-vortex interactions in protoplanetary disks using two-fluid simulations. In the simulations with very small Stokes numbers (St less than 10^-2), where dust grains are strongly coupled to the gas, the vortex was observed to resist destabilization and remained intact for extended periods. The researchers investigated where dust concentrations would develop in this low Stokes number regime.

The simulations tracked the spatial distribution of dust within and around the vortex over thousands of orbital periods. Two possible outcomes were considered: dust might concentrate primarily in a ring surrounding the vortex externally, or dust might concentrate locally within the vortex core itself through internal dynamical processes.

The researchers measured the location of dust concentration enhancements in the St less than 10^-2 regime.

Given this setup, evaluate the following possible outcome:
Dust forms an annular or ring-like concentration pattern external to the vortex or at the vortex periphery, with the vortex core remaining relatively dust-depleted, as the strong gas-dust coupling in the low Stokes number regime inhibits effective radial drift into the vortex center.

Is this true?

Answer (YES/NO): NO